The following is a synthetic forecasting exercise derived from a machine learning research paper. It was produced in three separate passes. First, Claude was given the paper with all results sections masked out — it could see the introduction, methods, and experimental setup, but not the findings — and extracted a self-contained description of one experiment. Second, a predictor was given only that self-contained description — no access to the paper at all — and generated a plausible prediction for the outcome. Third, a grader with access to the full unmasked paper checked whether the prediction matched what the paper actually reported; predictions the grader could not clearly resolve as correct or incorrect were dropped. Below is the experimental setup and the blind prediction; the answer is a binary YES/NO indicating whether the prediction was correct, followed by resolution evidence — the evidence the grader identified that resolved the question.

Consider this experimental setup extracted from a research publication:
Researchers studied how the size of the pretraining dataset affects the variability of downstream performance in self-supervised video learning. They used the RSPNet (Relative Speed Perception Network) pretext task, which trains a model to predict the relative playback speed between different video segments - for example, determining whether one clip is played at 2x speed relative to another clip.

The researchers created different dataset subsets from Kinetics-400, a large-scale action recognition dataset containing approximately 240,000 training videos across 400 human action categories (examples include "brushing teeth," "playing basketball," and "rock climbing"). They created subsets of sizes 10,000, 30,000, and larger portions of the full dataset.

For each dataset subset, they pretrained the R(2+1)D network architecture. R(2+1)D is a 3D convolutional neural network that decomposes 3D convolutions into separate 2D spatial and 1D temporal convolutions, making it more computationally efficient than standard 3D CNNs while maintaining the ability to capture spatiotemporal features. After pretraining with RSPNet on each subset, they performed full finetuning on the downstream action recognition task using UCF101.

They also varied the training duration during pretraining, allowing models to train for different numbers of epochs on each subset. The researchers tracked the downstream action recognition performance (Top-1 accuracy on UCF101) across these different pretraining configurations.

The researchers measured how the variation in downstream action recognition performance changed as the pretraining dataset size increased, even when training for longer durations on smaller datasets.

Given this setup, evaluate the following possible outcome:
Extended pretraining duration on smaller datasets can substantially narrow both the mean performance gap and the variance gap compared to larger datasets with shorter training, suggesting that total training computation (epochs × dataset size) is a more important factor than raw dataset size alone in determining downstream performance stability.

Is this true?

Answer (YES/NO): NO